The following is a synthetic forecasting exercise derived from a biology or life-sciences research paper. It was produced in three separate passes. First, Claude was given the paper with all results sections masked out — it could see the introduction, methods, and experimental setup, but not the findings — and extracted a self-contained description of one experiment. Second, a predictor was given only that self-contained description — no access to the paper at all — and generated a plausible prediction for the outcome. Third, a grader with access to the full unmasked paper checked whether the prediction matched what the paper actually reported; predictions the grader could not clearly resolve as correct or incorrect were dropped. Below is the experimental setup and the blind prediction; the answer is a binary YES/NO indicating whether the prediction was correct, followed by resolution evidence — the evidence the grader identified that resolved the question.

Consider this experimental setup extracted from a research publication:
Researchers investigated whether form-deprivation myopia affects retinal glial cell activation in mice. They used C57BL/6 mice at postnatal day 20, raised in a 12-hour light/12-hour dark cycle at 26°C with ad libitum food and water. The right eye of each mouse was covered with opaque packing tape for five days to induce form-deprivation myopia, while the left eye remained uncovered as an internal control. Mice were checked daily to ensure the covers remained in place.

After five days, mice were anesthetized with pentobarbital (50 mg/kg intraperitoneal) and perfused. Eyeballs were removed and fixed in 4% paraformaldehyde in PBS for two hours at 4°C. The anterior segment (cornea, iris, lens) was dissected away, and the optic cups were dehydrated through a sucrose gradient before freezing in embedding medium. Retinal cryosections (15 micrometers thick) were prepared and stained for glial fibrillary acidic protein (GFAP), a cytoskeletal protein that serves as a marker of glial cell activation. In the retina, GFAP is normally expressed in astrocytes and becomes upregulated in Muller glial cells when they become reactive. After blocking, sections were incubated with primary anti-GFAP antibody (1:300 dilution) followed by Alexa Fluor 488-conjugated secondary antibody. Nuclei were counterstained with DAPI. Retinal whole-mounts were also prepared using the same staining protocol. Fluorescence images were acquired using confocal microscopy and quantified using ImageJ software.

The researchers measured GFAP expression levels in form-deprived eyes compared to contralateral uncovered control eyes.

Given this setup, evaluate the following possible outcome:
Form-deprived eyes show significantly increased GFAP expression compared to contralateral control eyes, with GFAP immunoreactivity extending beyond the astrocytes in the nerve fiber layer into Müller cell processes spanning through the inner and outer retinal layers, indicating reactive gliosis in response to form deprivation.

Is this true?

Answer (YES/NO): NO